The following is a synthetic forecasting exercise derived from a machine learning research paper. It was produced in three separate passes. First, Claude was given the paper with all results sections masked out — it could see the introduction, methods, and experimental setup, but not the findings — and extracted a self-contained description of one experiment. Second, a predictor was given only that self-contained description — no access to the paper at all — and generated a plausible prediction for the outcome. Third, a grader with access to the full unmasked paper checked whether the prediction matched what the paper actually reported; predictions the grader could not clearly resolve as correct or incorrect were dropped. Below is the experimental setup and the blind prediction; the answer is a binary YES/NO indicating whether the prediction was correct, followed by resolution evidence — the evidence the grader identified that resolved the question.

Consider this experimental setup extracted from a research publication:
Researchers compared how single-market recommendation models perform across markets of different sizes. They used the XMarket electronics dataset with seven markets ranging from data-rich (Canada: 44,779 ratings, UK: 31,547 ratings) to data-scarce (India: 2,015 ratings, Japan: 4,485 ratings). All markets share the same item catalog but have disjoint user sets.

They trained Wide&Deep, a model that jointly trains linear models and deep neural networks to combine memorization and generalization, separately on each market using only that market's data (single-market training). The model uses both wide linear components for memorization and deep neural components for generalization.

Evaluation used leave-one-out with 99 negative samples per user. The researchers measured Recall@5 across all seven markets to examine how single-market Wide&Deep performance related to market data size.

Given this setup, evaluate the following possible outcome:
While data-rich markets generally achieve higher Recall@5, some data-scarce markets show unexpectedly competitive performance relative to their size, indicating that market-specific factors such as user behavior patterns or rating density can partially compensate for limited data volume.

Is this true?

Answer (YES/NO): YES